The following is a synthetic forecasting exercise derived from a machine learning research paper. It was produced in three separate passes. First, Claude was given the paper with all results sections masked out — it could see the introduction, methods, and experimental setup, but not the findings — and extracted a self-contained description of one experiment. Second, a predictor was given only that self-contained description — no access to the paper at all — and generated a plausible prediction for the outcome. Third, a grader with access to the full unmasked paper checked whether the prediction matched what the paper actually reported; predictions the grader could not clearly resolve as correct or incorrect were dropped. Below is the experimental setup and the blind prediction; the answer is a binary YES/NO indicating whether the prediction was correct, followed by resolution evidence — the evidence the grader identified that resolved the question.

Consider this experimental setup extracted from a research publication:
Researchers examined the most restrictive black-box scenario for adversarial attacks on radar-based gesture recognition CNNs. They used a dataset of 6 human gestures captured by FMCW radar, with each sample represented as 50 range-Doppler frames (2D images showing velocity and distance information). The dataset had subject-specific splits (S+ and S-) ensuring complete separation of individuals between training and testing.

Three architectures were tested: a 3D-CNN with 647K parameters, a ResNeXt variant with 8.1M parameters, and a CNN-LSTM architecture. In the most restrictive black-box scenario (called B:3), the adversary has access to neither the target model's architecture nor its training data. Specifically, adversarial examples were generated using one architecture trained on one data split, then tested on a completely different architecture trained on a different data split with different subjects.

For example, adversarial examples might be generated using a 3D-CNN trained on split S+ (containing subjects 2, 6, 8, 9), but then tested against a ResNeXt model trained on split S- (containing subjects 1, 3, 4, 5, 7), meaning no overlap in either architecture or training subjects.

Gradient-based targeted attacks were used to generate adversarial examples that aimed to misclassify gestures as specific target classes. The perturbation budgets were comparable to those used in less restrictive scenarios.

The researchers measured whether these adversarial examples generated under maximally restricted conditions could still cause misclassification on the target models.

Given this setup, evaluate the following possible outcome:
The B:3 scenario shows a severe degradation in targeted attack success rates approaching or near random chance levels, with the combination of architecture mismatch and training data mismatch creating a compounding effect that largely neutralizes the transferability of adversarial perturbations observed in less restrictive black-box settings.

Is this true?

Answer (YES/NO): NO